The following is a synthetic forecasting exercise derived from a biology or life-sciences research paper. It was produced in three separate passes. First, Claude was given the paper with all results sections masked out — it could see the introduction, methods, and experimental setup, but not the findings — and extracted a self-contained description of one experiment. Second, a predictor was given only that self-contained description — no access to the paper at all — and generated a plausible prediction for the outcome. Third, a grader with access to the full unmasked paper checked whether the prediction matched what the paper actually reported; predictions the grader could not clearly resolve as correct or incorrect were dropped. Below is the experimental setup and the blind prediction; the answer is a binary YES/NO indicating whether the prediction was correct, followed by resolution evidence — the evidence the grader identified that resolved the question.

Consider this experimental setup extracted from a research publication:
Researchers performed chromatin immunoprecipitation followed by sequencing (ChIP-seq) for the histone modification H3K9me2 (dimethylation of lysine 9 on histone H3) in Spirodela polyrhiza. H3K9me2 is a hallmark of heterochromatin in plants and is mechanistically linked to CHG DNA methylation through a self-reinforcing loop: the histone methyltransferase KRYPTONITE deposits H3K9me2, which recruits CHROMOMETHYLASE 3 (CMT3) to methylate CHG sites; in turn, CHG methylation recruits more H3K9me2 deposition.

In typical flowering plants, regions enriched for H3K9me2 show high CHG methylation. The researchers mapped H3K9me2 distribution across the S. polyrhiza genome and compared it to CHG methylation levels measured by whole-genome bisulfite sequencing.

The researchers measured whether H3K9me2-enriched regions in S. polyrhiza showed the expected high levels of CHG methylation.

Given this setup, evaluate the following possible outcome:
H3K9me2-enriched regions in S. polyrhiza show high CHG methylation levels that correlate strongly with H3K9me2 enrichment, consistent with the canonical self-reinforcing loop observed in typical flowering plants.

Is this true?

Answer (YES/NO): NO